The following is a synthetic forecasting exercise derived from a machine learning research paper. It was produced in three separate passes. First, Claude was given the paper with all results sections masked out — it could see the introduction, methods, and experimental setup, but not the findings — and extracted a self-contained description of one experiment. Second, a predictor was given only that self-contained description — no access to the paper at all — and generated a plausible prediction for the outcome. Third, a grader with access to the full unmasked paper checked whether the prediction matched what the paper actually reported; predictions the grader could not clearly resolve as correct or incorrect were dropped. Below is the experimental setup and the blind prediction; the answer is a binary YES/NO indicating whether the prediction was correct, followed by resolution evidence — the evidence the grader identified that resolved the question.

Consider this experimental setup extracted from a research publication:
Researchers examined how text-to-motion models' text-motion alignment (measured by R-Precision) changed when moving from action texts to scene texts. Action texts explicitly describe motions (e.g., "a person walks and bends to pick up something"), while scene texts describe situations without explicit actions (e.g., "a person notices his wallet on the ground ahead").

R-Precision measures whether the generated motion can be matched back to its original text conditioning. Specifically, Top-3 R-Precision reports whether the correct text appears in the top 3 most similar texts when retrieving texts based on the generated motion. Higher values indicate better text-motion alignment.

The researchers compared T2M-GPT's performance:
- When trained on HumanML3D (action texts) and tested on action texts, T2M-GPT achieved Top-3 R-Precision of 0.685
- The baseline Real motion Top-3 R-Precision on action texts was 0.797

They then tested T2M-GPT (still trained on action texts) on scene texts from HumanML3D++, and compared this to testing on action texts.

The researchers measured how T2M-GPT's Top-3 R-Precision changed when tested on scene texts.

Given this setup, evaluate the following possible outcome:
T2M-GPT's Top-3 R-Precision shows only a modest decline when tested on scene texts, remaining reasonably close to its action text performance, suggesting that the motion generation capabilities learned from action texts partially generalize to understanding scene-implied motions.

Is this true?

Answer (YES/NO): YES